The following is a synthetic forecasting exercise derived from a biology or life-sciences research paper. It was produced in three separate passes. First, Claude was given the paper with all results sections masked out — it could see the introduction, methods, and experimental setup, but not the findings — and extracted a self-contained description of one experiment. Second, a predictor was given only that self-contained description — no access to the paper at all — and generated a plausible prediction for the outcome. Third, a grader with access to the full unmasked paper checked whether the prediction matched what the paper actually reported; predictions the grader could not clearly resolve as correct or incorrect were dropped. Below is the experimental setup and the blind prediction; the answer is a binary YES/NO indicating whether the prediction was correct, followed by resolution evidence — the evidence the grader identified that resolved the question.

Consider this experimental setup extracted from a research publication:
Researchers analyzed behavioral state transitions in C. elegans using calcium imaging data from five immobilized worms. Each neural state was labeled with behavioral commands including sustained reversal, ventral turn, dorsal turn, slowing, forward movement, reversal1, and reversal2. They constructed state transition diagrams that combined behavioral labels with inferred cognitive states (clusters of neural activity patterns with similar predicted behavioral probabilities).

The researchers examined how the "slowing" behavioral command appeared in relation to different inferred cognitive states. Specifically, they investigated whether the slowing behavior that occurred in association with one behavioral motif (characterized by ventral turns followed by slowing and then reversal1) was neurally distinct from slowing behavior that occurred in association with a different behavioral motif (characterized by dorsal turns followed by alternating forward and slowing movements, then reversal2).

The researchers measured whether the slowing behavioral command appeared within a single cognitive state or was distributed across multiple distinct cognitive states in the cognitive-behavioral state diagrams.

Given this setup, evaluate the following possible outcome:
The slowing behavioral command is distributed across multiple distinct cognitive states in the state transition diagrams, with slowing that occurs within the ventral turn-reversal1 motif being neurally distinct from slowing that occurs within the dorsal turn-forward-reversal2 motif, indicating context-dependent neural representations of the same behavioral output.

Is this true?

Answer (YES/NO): YES